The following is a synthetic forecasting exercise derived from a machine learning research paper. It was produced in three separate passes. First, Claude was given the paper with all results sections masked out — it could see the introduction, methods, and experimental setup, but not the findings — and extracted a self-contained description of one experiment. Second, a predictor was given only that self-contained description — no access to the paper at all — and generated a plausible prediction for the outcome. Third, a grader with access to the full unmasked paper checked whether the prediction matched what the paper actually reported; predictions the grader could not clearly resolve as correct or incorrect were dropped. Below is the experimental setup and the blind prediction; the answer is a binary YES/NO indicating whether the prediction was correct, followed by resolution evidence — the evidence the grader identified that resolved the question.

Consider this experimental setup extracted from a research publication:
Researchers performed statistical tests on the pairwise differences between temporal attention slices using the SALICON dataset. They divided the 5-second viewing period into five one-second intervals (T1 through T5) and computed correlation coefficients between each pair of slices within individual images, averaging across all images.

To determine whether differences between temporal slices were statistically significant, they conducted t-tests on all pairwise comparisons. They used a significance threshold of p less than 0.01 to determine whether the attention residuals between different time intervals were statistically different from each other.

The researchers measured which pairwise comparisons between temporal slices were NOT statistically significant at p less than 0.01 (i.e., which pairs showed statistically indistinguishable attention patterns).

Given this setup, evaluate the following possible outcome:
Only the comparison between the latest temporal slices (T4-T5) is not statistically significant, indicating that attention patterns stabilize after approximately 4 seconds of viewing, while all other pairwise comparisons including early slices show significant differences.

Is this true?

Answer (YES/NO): NO